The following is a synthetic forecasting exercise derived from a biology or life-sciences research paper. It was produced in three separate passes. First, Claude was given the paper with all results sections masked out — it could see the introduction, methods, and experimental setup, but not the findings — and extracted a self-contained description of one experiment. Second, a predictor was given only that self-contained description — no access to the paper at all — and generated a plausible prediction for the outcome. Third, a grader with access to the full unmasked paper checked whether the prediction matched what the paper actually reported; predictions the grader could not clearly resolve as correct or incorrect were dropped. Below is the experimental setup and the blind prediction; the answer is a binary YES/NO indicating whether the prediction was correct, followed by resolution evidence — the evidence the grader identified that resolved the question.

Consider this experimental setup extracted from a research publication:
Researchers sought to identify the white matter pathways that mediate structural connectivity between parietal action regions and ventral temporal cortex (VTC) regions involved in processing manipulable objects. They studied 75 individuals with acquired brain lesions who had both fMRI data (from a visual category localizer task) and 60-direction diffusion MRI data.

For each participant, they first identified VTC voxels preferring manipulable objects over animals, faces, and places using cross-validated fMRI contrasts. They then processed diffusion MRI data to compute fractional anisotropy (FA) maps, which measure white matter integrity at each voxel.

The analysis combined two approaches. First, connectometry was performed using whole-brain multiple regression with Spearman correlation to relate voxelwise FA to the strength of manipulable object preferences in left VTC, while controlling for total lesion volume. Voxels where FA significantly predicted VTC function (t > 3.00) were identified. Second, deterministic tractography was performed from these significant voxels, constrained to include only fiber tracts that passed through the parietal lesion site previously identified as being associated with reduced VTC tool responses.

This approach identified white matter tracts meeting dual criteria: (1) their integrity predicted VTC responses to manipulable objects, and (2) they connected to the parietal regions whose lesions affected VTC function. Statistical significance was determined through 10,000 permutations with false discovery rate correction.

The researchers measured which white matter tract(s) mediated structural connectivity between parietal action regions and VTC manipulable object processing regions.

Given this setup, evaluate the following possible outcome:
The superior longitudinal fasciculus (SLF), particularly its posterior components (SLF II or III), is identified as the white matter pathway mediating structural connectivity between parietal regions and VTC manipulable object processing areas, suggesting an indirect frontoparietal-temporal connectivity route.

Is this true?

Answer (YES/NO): NO